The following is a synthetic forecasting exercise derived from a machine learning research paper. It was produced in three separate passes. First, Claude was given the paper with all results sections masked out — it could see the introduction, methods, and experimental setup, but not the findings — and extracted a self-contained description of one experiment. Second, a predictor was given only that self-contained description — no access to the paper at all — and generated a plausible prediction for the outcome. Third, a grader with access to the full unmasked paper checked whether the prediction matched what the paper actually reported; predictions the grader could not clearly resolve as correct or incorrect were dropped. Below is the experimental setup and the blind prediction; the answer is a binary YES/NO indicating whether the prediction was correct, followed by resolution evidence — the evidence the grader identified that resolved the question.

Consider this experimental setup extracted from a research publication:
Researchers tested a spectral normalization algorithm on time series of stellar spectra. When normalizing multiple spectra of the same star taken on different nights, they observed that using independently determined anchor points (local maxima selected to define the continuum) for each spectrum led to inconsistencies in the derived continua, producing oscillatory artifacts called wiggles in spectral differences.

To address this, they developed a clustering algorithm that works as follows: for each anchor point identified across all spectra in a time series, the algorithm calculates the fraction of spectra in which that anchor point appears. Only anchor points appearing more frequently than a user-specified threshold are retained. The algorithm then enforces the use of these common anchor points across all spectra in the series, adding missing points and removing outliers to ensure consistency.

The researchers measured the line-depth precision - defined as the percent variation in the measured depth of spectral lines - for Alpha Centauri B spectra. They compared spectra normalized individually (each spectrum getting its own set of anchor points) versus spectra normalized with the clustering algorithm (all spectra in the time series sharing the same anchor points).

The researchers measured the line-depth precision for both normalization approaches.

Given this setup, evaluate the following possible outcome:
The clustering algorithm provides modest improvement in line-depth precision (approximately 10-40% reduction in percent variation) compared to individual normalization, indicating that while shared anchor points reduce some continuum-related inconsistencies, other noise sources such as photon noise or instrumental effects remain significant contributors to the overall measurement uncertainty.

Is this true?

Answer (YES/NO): YES